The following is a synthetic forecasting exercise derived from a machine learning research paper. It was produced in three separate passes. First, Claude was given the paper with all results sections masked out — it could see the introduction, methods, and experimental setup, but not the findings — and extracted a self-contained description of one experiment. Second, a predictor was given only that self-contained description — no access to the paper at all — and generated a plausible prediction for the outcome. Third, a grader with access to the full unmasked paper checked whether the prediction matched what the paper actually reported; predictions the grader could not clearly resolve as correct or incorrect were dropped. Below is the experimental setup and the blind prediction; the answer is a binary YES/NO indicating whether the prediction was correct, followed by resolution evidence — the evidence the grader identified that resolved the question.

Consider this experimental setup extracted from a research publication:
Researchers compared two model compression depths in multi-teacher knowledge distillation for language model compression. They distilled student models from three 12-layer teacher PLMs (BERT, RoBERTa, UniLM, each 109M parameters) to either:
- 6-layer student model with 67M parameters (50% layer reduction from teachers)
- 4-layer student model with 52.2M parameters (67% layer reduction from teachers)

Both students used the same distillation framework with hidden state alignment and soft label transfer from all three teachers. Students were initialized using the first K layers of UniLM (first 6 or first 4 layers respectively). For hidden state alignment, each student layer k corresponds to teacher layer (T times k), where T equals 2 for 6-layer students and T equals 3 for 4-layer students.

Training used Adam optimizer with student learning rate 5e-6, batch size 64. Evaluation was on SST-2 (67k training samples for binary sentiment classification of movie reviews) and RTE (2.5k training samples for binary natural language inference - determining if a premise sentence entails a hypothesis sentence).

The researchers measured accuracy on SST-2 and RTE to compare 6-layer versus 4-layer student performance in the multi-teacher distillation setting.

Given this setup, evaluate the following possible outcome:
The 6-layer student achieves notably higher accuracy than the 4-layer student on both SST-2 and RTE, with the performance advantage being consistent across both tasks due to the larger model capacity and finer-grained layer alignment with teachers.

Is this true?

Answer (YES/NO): NO